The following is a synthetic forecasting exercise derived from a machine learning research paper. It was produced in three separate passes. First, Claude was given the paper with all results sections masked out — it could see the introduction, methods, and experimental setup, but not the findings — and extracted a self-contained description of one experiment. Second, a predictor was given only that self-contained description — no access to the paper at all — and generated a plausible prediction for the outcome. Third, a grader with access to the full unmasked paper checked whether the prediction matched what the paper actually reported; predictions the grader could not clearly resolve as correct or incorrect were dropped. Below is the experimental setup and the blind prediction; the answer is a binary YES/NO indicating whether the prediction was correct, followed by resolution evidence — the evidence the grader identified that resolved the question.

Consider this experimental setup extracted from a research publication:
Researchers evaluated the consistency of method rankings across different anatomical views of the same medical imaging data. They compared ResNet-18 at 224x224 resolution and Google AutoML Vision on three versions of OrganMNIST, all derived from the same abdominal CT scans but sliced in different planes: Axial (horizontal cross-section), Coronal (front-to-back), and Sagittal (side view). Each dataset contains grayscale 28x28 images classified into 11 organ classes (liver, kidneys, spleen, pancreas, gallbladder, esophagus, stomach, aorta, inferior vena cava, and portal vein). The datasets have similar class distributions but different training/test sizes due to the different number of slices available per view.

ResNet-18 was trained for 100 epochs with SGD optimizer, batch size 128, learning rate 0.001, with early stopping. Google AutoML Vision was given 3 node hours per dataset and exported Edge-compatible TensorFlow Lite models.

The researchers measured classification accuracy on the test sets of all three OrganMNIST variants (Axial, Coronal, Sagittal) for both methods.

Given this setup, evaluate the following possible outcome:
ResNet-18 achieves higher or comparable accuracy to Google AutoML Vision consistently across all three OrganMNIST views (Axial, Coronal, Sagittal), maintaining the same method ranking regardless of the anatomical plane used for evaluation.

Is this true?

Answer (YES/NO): YES